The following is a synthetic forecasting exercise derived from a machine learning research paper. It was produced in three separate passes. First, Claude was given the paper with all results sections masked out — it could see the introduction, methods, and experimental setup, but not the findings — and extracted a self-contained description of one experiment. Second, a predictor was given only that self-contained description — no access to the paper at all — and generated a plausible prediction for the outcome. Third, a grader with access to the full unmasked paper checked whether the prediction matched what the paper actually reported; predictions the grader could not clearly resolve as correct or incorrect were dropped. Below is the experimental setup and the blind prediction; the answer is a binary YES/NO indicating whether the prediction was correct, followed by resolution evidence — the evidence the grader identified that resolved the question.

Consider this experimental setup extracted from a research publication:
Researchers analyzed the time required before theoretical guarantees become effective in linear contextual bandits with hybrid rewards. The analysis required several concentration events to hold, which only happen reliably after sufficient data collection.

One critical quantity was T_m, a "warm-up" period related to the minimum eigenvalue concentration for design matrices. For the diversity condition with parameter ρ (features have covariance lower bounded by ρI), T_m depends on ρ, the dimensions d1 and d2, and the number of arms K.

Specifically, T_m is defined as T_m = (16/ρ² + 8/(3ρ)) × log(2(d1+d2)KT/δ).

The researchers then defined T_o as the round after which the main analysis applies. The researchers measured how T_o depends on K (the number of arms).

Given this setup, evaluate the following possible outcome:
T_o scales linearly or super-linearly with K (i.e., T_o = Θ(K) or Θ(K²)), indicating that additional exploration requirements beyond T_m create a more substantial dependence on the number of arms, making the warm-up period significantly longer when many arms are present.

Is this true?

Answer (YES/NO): YES